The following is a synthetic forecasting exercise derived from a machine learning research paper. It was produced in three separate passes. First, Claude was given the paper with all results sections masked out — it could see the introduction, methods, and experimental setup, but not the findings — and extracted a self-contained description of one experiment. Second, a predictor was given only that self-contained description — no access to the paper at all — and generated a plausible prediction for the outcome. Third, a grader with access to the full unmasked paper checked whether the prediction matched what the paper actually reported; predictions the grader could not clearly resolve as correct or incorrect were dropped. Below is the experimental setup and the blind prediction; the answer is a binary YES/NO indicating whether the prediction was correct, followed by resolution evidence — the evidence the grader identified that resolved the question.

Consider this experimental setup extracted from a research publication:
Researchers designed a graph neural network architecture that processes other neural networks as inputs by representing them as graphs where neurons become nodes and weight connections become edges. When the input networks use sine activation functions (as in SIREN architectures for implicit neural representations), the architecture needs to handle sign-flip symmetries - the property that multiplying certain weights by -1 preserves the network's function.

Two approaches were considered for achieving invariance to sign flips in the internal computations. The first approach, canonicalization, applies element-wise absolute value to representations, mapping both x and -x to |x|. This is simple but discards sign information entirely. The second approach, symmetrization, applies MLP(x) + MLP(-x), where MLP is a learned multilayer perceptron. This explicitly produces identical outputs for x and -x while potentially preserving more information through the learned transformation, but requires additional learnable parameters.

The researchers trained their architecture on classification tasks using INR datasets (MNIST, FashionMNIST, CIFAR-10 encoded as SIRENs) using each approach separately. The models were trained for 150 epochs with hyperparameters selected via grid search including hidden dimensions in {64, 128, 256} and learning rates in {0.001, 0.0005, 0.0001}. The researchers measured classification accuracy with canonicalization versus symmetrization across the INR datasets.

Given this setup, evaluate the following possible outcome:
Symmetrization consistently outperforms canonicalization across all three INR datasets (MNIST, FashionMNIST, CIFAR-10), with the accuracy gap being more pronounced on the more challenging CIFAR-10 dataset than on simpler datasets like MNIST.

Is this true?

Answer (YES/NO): NO